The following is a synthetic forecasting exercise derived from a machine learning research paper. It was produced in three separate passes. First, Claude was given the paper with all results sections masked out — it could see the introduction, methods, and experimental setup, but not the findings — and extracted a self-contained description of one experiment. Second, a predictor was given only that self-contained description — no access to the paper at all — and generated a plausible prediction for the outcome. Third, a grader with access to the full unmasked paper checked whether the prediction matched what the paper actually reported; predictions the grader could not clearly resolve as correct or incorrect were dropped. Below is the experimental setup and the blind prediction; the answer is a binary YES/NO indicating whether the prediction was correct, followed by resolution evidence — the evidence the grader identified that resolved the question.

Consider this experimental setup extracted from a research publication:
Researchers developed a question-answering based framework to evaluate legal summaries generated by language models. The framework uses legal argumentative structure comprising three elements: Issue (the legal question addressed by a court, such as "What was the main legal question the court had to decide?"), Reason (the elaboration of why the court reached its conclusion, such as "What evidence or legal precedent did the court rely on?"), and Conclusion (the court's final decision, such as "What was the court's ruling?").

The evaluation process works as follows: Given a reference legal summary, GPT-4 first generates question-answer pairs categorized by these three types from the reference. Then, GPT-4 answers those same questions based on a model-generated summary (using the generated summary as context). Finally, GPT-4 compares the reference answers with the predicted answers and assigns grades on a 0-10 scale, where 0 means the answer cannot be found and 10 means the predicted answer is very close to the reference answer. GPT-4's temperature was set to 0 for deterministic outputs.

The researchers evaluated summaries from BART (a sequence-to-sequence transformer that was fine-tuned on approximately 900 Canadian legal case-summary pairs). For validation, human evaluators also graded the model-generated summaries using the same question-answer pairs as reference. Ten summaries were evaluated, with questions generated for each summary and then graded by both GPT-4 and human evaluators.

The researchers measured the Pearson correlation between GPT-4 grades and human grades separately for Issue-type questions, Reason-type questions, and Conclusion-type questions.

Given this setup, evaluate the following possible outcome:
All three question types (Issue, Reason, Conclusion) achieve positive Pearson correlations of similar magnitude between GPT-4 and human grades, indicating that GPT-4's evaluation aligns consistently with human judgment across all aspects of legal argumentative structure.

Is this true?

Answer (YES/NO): NO